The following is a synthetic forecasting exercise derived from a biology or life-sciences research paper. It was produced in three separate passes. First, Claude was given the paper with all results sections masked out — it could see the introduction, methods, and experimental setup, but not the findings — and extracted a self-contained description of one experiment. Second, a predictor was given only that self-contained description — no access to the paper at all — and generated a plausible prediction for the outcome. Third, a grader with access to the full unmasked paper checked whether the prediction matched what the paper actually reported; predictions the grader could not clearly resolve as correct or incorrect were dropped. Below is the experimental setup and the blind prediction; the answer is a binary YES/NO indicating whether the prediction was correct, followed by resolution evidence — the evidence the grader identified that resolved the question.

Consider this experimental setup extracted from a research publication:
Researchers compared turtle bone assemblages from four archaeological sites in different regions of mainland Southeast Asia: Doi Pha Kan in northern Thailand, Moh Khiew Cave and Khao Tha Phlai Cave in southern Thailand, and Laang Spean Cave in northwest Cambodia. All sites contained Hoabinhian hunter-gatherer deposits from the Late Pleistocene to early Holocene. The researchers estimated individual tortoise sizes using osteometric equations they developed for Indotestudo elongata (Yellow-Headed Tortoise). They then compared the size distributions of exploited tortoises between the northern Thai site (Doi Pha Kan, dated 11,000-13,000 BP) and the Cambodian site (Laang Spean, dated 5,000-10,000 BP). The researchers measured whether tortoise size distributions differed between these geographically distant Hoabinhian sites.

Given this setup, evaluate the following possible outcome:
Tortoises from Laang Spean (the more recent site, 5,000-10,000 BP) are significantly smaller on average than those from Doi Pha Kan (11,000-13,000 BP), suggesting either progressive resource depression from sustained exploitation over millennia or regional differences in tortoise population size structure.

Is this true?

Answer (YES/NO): NO